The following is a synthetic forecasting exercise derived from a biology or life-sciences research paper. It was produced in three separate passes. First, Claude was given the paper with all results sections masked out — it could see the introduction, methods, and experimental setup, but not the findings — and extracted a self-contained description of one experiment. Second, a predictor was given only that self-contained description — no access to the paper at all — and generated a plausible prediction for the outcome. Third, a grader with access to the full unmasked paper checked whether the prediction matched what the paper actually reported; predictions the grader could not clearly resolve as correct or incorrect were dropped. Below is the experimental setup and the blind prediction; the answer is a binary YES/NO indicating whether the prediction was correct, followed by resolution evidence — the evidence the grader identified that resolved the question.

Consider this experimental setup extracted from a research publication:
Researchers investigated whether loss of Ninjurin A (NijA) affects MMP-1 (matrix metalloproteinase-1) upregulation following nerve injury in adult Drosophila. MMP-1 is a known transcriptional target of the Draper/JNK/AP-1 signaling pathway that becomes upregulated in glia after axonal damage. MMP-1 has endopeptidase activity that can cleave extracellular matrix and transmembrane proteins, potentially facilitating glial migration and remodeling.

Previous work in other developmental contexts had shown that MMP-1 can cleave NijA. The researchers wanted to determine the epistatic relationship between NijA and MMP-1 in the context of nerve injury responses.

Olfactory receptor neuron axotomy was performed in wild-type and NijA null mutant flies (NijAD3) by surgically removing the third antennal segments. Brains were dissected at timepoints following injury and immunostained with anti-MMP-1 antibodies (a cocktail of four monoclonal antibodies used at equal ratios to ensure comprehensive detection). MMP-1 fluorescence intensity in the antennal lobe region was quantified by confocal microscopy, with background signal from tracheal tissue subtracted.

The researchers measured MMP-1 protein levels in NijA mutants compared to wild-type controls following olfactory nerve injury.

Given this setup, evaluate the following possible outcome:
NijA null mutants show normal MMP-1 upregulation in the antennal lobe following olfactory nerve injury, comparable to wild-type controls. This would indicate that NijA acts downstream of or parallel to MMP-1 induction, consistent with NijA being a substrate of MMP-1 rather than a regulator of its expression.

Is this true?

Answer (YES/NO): YES